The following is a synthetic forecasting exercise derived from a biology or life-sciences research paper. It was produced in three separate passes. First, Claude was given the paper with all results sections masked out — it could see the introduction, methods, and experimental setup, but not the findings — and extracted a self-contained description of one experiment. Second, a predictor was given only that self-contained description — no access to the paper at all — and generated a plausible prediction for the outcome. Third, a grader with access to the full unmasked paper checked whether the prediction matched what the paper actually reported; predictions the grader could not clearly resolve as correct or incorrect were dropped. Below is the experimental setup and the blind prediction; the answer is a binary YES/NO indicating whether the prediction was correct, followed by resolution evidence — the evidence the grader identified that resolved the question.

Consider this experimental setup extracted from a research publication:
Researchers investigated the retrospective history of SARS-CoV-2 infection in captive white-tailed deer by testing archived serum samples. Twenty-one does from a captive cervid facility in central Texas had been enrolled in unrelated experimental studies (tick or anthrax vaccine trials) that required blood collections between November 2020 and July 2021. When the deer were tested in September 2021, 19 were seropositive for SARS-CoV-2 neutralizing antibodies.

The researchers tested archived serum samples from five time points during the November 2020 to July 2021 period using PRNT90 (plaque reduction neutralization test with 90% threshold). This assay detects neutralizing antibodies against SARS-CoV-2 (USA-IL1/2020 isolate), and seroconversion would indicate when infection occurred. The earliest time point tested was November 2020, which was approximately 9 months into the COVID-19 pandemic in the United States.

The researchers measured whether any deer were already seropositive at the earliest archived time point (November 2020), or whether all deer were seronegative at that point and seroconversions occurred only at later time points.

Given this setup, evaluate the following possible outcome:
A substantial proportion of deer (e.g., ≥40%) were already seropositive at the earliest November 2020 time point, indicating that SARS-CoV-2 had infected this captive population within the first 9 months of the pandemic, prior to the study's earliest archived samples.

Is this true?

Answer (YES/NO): NO